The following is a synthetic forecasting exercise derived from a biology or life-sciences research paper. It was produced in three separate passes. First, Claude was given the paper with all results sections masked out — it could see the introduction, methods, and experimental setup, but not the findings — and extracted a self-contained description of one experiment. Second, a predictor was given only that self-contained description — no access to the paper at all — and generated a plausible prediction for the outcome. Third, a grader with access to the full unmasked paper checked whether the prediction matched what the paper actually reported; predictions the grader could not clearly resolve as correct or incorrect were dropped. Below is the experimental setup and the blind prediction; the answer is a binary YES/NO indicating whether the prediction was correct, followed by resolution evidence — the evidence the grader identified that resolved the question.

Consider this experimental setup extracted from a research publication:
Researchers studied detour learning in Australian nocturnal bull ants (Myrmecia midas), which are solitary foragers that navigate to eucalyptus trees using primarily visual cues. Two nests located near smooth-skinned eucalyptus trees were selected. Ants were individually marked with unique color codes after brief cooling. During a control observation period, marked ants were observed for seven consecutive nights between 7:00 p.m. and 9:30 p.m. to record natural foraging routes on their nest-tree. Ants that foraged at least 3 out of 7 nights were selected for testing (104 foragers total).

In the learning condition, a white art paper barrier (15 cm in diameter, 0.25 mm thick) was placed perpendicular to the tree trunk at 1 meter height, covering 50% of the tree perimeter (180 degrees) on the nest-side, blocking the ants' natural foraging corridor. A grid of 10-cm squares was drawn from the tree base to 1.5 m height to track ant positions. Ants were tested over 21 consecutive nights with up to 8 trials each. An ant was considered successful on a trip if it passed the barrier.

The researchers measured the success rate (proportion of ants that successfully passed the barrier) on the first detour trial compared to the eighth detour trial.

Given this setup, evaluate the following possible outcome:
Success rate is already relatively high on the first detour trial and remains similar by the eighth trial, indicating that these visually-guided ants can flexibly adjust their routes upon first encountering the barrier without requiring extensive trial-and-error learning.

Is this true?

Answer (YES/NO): NO